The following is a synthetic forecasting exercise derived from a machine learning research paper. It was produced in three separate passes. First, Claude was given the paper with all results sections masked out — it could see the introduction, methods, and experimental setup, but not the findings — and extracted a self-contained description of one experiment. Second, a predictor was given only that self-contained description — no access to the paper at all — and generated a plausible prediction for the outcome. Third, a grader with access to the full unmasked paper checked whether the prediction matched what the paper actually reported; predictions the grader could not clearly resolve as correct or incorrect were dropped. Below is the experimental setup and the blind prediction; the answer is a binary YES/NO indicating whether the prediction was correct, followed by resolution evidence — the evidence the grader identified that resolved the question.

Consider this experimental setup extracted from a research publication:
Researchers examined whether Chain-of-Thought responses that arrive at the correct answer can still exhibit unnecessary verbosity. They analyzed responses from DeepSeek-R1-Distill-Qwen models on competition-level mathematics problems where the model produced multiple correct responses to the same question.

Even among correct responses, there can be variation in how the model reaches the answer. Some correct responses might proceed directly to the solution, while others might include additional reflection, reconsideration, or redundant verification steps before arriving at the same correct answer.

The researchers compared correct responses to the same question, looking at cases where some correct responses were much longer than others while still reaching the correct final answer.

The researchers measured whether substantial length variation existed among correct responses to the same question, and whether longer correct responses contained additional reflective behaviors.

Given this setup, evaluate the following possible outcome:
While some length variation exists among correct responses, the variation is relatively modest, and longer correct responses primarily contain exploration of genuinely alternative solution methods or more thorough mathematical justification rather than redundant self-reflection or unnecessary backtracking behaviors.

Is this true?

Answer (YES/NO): NO